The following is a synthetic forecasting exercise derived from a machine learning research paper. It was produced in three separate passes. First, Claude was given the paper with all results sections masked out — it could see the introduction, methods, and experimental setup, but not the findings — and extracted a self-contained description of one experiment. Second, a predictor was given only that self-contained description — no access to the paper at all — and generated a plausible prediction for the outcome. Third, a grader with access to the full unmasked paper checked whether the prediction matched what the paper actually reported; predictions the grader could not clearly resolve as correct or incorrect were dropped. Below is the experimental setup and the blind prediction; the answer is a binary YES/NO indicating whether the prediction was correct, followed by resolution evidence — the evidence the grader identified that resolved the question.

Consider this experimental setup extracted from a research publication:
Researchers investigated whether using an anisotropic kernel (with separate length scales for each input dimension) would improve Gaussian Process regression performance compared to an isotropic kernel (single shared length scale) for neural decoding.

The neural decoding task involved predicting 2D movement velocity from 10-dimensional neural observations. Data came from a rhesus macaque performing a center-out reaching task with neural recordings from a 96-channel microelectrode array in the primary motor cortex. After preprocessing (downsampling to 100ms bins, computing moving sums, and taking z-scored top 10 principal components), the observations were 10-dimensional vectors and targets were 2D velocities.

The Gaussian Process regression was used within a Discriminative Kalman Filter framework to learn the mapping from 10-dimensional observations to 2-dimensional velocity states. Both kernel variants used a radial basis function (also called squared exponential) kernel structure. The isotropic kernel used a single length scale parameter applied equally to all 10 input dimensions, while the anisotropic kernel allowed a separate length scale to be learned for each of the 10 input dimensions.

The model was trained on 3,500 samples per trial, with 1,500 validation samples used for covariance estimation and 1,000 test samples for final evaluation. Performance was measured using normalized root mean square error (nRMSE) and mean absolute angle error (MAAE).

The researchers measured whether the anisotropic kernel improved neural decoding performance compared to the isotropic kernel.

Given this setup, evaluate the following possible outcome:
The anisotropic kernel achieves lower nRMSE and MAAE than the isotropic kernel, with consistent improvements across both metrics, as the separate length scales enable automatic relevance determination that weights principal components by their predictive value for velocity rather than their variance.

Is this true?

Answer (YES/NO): NO